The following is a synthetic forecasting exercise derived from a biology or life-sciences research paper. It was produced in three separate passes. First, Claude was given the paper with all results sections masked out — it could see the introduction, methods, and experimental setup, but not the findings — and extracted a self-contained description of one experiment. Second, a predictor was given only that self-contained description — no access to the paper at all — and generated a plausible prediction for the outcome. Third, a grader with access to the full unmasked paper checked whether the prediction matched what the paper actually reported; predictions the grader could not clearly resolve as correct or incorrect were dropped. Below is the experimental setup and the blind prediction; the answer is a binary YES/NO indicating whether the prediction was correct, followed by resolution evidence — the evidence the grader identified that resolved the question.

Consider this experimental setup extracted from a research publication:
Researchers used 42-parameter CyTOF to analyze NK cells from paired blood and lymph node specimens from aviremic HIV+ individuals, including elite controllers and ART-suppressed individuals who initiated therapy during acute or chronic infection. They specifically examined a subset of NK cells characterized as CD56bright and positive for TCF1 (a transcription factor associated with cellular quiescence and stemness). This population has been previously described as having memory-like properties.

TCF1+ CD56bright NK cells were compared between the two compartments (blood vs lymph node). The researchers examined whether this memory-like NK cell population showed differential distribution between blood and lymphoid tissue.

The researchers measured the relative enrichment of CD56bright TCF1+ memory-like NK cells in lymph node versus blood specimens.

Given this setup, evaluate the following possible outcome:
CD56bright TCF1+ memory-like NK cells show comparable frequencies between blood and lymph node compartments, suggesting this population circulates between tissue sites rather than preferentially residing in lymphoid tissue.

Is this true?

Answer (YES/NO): NO